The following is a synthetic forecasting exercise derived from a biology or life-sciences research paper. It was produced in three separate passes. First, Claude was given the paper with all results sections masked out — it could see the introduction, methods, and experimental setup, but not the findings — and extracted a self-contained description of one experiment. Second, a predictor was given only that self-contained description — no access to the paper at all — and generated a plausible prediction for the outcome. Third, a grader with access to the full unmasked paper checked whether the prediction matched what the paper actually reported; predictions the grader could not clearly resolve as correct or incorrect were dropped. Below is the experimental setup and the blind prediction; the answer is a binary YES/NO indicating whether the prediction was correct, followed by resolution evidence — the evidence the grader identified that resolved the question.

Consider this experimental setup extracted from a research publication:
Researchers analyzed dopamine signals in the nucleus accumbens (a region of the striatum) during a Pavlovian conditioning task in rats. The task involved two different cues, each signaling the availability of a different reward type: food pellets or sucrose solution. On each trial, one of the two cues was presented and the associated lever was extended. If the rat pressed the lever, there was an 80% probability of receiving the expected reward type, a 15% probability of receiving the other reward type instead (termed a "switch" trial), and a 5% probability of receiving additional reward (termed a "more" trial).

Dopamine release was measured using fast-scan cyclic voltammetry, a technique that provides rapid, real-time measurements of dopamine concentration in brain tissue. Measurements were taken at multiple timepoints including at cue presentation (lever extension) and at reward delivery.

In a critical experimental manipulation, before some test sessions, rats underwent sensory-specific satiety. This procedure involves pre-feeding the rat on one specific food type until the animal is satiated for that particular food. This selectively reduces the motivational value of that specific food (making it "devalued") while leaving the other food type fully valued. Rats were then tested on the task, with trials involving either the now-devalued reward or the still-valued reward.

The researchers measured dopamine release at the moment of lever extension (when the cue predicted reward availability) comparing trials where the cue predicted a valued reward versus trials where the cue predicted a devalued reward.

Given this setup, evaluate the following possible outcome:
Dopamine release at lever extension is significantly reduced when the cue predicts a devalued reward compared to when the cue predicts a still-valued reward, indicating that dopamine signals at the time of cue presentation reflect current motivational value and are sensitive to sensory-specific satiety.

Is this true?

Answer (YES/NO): YES